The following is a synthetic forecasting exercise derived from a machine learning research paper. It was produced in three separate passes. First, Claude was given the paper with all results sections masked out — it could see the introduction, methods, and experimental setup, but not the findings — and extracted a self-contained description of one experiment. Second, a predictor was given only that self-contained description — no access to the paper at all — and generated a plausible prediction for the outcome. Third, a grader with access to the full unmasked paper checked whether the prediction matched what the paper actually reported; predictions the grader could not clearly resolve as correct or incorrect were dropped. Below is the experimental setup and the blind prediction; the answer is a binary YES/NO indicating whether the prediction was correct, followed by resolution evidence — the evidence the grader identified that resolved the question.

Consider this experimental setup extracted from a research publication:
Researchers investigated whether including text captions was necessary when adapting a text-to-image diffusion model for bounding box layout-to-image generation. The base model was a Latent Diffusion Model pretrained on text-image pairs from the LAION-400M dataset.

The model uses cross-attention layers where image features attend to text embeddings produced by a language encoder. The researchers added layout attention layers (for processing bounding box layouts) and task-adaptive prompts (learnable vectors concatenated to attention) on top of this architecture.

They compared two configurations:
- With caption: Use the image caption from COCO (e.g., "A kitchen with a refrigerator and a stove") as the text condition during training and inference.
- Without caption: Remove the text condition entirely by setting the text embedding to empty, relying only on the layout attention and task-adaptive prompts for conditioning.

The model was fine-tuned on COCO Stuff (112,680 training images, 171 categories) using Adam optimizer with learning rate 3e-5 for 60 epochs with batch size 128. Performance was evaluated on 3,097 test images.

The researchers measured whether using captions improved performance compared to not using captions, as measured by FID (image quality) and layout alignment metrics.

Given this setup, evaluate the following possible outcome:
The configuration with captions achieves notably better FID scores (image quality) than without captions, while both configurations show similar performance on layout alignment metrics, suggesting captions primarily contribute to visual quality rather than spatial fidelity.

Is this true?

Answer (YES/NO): NO